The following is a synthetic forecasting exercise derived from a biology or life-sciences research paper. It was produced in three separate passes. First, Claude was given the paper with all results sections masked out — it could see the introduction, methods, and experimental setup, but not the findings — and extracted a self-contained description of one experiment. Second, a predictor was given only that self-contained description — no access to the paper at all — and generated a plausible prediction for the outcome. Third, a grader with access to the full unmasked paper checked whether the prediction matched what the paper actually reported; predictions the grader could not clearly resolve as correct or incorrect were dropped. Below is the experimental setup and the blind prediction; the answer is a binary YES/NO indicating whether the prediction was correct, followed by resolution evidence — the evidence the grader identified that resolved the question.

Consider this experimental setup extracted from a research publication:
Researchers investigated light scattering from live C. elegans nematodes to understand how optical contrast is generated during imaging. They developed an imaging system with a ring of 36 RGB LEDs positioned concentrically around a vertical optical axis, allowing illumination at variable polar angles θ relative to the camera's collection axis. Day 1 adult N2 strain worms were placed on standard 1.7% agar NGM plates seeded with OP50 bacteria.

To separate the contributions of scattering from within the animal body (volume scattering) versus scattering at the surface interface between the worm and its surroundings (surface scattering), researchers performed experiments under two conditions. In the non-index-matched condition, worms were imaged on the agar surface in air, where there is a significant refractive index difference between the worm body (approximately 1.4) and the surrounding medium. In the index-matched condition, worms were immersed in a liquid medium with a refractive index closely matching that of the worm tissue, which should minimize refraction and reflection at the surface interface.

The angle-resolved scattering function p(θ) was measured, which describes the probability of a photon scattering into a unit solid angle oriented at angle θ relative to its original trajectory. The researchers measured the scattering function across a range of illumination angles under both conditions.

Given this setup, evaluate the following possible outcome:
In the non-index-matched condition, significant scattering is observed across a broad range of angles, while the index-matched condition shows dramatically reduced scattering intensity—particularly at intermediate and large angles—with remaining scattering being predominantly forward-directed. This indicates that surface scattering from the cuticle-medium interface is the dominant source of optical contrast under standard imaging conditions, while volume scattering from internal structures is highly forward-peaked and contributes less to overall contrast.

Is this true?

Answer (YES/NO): NO